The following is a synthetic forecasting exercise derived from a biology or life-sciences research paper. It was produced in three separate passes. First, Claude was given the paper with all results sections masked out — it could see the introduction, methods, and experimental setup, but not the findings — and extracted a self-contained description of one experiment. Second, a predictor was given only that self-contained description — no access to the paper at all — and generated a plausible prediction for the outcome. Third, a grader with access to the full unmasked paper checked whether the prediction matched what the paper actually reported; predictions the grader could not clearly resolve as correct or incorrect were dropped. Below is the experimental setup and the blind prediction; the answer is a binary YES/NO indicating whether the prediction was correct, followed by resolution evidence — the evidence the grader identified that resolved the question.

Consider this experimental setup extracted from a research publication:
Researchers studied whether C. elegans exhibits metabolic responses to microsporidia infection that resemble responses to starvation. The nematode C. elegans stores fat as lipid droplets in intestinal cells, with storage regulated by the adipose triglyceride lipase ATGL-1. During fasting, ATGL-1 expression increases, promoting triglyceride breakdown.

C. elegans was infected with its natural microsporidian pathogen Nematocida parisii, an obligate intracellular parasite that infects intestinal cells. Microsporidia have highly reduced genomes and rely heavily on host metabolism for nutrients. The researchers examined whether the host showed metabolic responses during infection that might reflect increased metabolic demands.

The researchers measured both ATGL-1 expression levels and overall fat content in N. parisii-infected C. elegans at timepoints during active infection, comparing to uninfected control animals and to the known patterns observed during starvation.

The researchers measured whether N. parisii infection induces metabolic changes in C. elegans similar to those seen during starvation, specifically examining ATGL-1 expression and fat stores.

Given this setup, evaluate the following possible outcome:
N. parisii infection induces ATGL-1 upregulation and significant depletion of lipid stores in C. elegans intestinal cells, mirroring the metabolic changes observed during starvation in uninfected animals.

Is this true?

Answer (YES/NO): YES